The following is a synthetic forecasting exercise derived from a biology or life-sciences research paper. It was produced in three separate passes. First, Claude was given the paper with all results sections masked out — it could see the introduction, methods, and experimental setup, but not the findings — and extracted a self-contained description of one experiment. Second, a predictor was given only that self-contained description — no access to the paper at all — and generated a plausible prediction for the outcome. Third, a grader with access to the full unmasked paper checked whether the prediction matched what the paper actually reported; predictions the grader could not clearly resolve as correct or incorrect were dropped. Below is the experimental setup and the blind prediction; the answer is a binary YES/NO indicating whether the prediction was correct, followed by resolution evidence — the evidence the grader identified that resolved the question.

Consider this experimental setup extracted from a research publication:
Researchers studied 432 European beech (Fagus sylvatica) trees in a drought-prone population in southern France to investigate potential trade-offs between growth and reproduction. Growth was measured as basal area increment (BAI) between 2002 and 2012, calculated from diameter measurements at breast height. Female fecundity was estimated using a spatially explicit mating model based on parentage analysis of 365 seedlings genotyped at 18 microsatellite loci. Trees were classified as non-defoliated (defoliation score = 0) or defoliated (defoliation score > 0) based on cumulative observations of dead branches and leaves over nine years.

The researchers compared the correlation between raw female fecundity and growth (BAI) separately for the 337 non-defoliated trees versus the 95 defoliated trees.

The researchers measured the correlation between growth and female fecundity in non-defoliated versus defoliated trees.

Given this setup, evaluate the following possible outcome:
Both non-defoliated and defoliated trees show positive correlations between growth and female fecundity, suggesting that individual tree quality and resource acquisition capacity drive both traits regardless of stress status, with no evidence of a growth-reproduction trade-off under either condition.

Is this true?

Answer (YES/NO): NO